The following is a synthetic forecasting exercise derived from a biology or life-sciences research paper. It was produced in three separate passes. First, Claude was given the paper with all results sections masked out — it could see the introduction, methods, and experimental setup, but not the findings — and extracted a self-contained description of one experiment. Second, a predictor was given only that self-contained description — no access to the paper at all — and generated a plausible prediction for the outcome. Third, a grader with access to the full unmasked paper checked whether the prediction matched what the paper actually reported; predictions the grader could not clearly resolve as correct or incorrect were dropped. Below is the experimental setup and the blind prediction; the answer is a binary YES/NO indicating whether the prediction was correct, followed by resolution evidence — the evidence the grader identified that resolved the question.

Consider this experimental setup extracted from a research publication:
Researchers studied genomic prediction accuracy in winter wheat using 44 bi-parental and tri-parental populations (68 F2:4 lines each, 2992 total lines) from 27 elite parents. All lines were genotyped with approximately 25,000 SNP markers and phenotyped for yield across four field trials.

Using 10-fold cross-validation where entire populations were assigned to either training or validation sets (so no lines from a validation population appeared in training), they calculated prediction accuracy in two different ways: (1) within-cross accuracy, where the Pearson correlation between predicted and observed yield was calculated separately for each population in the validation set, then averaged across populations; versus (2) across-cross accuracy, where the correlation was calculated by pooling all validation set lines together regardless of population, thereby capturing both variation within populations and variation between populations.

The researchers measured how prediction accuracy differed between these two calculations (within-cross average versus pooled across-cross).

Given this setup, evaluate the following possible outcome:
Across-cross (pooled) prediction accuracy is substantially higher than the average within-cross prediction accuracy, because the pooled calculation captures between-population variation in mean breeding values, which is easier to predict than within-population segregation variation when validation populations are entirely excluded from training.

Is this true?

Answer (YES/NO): YES